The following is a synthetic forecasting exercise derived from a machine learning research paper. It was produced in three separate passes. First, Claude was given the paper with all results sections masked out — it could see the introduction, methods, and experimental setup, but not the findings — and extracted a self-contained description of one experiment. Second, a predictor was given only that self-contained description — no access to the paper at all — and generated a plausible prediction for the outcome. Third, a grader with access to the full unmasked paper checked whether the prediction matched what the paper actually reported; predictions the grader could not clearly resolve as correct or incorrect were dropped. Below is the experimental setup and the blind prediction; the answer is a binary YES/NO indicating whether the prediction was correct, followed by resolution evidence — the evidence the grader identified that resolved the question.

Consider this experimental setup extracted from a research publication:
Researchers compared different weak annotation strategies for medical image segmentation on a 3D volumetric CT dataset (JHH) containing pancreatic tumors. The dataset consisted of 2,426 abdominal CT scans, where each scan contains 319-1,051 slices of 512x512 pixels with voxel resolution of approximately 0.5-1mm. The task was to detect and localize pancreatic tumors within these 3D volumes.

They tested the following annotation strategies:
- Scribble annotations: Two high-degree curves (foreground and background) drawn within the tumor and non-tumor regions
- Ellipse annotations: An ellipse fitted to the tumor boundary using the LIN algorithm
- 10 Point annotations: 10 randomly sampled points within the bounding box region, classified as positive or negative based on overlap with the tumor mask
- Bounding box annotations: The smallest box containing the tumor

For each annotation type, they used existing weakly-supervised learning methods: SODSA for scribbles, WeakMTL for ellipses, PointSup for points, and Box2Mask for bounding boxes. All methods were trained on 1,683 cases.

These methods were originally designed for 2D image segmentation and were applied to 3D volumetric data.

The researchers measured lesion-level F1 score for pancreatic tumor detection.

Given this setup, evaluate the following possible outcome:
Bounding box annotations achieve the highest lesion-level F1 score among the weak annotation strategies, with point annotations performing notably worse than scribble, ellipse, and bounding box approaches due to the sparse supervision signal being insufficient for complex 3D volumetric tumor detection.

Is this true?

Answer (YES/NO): NO